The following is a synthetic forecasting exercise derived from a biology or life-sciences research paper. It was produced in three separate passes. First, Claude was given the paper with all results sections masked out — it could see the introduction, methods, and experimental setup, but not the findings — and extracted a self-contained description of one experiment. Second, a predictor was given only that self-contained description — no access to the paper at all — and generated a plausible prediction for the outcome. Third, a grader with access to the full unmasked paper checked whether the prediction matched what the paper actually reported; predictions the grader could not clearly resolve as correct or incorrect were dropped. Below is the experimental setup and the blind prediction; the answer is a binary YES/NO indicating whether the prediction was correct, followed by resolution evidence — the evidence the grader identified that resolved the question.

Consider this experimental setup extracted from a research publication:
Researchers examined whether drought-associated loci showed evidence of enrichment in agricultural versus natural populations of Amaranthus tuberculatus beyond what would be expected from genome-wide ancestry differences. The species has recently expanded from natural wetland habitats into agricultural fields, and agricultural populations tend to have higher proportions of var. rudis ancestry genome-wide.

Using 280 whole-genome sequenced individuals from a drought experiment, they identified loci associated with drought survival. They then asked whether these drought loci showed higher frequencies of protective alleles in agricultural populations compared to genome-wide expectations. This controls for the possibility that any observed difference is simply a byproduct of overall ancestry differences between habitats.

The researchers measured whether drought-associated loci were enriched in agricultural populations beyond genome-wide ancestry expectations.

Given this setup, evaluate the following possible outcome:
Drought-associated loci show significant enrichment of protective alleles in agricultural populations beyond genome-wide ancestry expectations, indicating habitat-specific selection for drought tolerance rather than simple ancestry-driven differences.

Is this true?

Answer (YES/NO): YES